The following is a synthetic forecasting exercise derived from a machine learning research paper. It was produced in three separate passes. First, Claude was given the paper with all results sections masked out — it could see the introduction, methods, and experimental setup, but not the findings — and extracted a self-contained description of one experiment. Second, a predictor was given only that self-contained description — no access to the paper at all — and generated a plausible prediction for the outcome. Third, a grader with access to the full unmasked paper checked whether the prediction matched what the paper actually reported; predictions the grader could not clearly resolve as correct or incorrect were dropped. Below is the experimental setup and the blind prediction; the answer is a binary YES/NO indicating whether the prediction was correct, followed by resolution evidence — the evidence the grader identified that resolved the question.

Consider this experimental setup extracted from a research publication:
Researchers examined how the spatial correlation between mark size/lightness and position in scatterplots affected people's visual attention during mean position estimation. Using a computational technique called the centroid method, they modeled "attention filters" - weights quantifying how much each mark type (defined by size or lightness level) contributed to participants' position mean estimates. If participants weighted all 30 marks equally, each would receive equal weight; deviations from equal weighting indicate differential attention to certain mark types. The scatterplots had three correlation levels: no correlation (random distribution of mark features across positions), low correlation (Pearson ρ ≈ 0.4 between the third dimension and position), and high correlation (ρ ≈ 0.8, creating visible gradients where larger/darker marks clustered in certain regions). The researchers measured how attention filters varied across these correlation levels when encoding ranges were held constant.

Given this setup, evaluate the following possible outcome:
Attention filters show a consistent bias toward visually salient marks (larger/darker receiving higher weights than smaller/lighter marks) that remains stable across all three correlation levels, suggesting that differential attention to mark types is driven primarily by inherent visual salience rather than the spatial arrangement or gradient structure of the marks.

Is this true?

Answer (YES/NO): NO